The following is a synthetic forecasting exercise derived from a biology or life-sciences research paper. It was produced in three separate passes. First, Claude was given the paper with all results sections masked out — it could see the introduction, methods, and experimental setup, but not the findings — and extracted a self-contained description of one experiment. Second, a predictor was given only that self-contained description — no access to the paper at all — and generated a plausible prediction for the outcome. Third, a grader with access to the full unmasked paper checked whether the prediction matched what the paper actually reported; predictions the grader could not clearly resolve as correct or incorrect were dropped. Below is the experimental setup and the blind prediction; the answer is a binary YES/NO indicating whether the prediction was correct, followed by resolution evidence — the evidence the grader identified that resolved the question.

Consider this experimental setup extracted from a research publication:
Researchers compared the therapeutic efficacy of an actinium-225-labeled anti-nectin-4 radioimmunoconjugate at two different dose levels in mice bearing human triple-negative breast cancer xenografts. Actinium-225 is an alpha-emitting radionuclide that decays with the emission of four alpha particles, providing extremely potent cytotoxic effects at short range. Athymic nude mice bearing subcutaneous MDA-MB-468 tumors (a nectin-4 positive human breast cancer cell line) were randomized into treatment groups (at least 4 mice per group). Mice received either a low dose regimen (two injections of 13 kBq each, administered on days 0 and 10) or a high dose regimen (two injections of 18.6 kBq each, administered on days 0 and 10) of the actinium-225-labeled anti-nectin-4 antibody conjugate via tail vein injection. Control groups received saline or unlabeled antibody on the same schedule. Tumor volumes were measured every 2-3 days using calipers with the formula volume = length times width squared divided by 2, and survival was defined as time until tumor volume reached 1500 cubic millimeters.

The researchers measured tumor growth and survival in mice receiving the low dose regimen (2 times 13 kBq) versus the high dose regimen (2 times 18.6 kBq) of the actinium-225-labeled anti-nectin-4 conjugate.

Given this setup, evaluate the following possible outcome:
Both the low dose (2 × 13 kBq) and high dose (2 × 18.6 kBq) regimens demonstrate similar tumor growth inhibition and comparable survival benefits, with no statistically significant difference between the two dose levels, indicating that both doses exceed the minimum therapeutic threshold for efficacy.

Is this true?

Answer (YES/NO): NO